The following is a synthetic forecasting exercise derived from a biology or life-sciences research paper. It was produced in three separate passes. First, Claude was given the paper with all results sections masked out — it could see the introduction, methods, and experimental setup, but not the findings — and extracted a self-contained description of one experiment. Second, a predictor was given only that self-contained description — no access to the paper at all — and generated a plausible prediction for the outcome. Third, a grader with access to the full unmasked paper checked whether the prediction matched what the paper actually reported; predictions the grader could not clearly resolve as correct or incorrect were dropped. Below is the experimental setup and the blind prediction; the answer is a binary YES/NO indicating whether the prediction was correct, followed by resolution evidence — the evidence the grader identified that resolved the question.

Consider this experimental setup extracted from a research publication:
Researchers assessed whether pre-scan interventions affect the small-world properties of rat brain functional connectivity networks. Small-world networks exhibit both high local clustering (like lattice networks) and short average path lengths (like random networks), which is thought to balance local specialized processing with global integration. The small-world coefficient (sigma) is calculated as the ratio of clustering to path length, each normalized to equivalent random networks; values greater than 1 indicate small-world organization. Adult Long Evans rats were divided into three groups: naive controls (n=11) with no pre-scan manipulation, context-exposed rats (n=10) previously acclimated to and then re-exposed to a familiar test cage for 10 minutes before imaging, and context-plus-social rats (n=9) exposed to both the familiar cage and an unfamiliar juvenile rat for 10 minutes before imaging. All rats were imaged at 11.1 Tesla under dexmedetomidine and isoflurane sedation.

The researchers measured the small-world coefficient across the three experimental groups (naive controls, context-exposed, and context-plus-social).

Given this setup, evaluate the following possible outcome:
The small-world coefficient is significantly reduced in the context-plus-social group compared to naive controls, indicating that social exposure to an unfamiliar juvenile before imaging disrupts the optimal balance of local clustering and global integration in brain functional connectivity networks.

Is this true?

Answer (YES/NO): NO